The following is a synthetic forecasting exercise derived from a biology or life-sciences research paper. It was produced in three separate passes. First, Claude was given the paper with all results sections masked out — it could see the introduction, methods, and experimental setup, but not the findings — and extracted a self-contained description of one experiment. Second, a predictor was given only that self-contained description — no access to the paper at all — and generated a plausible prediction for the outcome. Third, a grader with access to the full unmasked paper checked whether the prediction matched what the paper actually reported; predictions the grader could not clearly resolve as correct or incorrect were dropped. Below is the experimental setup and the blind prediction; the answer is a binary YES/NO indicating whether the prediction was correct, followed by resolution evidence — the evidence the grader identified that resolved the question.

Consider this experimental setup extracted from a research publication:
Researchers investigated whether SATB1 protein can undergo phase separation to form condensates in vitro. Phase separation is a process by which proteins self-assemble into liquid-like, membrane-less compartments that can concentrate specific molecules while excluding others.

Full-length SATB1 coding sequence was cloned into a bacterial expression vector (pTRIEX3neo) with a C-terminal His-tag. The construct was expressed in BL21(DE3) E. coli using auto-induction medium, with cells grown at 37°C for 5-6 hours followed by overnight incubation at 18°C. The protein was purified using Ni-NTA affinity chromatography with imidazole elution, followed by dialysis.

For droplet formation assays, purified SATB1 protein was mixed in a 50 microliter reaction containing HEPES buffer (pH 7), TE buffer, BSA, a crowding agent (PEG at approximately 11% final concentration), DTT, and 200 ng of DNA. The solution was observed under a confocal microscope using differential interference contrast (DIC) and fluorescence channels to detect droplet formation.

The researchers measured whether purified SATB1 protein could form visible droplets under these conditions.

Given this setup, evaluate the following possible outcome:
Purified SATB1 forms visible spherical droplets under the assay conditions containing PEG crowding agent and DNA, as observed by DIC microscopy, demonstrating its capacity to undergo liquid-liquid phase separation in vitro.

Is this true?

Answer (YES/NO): YES